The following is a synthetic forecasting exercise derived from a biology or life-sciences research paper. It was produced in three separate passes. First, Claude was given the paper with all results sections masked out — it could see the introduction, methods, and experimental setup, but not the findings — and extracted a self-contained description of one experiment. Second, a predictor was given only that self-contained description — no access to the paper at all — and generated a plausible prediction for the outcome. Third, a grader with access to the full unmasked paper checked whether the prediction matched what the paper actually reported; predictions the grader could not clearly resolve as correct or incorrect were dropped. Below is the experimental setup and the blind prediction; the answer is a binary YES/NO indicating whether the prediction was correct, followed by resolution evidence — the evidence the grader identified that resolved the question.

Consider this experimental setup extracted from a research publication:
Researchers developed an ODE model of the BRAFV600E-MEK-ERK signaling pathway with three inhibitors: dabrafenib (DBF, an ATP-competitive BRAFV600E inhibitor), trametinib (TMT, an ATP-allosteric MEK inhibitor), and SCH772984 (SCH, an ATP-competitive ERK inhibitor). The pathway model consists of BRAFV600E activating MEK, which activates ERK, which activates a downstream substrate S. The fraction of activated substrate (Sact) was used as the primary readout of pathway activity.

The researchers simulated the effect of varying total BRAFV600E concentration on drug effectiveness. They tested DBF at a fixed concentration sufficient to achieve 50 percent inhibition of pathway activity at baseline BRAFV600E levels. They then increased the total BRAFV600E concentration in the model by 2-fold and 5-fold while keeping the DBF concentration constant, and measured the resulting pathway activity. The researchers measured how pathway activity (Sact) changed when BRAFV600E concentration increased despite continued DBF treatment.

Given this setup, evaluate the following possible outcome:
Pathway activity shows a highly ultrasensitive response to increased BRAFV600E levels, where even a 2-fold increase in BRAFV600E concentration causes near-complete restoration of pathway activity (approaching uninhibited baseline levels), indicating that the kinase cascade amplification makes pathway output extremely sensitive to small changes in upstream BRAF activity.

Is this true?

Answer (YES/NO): NO